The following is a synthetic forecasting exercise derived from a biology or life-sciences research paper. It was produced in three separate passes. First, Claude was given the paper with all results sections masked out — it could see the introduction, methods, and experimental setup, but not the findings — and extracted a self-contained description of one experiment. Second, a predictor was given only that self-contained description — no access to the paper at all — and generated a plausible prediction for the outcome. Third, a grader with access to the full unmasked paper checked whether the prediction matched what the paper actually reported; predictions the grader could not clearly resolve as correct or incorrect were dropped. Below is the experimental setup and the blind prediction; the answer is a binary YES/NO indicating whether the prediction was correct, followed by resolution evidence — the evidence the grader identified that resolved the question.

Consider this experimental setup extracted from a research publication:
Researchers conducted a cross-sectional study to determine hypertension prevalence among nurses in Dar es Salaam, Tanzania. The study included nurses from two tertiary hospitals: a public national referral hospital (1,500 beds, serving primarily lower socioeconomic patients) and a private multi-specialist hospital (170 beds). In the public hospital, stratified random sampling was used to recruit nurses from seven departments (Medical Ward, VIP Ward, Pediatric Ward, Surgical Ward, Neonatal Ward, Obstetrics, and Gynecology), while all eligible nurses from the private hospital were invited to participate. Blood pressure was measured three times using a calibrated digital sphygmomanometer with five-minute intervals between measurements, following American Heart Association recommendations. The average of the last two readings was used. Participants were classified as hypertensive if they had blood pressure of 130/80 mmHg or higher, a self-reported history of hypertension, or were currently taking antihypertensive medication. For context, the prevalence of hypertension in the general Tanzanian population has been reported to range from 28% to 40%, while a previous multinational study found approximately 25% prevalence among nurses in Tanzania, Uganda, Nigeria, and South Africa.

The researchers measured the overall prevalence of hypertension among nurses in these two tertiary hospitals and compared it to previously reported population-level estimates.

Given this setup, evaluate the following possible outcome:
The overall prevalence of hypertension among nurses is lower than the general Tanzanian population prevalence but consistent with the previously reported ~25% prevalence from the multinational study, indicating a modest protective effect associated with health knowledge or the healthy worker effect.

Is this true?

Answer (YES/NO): NO